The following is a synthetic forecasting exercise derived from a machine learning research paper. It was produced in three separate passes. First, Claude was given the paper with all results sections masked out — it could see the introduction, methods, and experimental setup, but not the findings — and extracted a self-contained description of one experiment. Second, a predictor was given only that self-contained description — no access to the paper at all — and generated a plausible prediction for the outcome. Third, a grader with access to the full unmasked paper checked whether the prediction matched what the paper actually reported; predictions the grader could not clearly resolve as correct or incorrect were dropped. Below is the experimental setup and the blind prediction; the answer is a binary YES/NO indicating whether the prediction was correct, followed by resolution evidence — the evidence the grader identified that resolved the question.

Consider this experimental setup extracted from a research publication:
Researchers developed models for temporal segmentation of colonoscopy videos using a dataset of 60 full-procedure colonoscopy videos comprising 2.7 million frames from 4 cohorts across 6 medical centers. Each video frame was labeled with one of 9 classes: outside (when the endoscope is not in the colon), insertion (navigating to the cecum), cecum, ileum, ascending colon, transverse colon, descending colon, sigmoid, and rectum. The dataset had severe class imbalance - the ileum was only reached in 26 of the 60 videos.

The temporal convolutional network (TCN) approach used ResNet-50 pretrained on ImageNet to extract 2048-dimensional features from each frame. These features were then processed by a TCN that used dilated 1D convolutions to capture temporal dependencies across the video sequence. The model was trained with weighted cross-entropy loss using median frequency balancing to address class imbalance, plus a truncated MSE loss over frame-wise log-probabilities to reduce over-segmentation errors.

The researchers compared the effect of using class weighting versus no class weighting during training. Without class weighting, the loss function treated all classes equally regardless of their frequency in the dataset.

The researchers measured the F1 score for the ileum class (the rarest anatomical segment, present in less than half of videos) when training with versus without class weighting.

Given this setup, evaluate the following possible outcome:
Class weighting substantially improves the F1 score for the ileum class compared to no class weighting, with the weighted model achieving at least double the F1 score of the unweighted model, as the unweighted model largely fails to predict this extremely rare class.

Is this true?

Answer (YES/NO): YES